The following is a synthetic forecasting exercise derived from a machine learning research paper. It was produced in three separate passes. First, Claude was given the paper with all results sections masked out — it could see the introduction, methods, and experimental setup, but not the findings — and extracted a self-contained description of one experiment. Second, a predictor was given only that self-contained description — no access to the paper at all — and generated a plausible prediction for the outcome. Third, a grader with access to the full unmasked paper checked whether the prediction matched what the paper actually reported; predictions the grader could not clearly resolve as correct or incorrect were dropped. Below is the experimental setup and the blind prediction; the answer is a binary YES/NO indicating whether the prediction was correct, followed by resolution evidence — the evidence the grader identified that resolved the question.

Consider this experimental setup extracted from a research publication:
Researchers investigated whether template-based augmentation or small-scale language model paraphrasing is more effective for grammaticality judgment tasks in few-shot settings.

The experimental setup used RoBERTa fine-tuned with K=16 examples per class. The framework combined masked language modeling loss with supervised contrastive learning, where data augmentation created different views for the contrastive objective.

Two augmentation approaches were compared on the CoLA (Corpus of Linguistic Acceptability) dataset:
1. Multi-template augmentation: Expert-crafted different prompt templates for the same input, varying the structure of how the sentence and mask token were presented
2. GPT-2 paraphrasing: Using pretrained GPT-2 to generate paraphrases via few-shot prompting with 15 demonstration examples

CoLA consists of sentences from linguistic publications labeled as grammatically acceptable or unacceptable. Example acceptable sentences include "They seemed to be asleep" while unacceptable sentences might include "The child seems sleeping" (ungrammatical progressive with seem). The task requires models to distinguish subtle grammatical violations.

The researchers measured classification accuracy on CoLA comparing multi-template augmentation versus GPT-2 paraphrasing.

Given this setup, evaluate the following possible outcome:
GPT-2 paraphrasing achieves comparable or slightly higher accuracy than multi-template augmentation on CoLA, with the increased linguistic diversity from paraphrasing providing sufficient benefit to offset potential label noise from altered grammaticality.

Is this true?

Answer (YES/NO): NO